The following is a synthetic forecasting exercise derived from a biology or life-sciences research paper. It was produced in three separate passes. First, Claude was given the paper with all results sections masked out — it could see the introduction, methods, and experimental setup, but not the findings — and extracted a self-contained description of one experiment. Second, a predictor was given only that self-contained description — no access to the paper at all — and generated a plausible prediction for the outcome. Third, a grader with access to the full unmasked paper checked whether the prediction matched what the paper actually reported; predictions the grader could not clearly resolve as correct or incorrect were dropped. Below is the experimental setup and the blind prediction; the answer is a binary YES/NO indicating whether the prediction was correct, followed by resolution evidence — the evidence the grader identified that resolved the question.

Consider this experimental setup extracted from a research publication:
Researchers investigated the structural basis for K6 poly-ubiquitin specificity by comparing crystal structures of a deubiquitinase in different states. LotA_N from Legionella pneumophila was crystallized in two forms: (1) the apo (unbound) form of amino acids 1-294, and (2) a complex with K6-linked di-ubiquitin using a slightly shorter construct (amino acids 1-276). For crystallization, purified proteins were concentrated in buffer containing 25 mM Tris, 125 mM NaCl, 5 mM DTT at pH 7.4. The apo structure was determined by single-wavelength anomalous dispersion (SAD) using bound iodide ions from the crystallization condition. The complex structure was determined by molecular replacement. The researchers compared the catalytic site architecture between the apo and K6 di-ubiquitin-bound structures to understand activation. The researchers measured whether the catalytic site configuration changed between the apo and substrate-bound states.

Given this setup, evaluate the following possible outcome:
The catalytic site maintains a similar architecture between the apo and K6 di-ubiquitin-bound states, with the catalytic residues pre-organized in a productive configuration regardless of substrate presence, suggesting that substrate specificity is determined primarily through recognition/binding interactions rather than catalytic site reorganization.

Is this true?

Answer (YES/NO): NO